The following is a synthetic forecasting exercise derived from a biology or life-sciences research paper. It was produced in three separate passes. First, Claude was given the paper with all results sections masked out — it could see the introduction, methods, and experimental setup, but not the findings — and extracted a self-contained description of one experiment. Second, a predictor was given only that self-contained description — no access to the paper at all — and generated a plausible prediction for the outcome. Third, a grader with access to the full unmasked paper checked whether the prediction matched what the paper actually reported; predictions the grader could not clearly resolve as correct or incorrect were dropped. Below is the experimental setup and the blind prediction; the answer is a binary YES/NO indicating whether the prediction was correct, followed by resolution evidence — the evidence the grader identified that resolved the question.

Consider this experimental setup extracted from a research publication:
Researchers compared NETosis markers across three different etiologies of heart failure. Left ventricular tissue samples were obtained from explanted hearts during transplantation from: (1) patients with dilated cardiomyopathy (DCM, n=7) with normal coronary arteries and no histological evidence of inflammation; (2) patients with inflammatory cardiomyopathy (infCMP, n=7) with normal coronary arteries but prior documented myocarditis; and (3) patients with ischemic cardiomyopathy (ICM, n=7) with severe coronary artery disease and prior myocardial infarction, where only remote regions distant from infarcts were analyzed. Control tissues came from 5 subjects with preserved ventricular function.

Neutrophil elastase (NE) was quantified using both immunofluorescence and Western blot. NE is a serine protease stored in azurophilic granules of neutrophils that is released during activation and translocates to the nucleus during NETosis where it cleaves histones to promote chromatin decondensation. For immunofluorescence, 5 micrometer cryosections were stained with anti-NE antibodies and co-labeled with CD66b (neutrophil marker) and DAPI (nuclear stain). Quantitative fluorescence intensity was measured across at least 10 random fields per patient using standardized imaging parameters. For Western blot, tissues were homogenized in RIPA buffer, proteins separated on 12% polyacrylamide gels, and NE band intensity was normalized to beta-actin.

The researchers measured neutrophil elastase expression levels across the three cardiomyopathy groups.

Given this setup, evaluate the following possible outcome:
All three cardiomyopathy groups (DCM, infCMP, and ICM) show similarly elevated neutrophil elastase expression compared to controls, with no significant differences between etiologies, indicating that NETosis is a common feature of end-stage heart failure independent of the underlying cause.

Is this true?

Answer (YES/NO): NO